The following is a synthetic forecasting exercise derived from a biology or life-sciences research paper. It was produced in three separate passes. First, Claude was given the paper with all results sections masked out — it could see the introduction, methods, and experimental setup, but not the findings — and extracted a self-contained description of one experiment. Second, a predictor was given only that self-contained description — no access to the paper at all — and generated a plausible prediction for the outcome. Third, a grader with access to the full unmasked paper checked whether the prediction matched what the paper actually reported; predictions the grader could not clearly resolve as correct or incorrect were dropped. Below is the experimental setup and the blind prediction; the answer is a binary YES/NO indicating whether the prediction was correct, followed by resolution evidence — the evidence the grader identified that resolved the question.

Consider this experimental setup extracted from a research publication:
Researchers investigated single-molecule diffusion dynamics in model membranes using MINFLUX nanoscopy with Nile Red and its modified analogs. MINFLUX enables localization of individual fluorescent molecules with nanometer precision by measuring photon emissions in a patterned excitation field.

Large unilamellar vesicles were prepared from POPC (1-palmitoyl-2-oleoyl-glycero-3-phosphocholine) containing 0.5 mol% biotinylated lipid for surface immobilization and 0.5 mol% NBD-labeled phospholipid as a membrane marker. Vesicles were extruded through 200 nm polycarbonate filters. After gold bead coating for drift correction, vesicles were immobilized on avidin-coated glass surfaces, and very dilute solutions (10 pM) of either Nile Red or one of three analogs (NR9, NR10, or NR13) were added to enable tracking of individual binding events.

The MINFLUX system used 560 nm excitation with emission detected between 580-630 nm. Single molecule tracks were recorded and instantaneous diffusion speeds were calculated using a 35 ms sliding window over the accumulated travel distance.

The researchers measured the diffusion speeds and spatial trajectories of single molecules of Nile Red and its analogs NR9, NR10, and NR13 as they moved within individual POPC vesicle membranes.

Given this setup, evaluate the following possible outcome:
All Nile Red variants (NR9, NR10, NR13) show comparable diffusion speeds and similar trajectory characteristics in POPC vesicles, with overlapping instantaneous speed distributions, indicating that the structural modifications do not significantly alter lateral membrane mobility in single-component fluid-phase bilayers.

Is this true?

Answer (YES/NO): NO